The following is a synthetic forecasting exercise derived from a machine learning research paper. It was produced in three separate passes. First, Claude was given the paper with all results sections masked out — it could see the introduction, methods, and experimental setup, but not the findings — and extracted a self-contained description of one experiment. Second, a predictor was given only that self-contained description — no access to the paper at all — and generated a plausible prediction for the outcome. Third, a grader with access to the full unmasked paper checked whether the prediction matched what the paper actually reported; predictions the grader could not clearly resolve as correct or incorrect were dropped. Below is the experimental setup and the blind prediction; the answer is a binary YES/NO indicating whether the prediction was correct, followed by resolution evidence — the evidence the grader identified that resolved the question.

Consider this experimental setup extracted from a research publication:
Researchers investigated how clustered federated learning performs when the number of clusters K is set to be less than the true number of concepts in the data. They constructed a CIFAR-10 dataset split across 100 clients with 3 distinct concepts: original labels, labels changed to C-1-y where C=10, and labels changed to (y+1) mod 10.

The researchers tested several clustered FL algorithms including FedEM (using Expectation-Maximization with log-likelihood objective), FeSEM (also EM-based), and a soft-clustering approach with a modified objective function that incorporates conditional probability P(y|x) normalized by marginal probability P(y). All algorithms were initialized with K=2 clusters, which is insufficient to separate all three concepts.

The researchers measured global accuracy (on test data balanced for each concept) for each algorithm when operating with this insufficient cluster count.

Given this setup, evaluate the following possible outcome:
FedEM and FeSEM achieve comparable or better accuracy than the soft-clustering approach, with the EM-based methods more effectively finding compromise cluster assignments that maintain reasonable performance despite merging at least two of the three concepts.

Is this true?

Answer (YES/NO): NO